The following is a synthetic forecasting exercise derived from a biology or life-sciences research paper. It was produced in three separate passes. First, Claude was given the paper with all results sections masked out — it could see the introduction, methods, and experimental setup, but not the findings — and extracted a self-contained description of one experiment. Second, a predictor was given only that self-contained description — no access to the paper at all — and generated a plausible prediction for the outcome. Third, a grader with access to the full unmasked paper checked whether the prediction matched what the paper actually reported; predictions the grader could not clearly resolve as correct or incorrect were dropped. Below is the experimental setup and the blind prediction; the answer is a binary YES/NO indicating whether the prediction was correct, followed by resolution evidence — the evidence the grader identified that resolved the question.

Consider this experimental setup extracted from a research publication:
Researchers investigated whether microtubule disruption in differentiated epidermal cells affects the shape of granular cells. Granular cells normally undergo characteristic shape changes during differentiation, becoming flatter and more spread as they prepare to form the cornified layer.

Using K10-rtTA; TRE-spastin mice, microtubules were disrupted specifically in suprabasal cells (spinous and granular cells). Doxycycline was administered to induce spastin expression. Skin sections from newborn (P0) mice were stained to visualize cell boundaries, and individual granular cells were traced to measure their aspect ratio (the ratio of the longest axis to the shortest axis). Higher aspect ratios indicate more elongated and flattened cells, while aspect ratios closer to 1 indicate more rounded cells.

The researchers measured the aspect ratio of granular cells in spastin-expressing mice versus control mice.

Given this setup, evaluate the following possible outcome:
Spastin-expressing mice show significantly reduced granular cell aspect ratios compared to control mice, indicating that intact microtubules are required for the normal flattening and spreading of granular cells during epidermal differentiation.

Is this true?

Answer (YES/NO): YES